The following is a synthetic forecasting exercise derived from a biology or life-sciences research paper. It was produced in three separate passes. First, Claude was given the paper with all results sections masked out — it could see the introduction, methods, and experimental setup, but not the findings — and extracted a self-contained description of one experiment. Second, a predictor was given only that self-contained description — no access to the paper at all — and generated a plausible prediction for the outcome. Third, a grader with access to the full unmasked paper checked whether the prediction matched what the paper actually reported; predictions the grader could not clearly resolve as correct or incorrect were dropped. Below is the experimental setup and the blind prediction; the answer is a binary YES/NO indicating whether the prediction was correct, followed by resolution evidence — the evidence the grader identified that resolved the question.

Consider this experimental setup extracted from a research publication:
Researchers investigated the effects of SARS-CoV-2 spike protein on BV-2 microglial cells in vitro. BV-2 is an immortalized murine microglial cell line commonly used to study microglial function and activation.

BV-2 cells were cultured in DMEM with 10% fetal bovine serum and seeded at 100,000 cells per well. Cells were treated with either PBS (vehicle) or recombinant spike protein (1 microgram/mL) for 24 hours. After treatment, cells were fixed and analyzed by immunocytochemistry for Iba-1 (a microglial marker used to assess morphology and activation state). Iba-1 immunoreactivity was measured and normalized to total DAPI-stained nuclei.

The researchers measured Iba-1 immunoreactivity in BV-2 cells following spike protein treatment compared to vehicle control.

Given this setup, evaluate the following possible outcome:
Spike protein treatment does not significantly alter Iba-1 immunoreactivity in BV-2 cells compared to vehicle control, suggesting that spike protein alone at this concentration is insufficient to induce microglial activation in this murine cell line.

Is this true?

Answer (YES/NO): NO